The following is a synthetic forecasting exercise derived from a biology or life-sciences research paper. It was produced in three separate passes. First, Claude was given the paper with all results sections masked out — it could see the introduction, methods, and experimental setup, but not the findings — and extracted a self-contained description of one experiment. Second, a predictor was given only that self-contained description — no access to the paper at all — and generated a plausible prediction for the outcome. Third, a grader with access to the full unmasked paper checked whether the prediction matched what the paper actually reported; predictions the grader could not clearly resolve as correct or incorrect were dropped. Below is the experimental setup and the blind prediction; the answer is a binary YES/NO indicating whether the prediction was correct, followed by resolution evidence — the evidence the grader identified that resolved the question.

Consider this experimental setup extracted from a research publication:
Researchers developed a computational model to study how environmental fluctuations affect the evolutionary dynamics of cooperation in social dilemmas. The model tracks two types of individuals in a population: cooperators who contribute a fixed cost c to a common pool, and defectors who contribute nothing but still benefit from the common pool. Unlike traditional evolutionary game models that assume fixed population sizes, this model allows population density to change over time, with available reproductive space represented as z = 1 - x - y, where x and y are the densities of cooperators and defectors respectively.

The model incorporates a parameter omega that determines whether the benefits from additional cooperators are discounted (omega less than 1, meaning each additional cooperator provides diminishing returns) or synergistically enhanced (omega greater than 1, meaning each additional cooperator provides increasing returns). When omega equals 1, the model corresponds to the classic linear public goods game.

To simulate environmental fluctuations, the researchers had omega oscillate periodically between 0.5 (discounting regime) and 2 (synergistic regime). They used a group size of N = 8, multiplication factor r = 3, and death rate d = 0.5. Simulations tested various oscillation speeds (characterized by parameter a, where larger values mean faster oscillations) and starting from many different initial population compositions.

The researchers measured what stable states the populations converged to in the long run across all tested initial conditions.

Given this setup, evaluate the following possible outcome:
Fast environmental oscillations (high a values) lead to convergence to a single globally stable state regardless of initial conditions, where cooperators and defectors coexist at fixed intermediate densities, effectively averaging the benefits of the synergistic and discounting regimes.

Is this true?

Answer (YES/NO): NO